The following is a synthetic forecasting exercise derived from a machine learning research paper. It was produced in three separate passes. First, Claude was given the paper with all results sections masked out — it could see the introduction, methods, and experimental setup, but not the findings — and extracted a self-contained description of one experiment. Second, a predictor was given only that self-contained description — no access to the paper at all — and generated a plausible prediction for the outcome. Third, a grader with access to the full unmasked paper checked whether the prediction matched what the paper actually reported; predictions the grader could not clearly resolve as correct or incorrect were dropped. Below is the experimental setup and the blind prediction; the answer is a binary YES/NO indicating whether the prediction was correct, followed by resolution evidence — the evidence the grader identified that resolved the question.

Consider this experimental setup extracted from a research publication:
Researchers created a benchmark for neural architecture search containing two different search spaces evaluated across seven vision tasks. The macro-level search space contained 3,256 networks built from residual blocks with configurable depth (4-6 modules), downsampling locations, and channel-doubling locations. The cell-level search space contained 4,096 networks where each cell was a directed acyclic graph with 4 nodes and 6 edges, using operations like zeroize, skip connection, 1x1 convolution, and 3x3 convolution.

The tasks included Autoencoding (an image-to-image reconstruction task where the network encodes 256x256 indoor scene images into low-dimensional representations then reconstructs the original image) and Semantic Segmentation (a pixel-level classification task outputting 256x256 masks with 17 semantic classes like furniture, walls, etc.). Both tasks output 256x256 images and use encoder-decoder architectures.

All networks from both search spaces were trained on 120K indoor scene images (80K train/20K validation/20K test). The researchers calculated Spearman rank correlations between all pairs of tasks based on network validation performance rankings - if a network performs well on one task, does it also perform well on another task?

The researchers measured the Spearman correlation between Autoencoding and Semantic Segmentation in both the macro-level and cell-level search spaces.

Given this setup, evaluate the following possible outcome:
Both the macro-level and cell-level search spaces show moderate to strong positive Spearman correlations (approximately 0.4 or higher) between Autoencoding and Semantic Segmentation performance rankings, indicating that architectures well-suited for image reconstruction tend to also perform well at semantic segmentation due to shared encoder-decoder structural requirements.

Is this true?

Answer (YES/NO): NO